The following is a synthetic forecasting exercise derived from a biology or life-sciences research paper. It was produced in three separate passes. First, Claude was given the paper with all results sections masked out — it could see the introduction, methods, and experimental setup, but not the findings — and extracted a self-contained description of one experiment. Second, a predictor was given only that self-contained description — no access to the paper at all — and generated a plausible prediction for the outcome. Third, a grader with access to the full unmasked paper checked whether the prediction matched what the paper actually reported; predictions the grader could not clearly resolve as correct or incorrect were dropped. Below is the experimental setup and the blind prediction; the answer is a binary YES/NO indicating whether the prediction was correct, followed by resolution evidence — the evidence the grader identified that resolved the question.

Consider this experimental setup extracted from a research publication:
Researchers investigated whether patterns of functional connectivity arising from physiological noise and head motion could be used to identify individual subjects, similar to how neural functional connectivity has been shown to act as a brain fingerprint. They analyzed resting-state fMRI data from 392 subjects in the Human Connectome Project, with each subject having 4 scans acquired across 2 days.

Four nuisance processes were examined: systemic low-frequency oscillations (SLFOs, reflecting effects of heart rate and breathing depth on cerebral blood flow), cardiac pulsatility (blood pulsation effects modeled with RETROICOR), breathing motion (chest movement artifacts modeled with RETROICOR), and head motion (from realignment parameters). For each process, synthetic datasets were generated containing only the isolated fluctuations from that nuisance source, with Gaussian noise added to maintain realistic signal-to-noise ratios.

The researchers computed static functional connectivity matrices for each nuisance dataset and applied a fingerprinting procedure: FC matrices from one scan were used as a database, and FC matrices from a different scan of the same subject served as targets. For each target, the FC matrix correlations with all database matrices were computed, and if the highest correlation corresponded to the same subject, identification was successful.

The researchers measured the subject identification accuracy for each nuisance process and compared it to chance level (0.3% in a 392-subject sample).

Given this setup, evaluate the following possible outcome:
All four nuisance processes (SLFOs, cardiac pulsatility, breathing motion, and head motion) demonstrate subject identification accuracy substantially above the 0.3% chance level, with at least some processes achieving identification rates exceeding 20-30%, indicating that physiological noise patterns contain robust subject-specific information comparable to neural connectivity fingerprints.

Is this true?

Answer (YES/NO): NO